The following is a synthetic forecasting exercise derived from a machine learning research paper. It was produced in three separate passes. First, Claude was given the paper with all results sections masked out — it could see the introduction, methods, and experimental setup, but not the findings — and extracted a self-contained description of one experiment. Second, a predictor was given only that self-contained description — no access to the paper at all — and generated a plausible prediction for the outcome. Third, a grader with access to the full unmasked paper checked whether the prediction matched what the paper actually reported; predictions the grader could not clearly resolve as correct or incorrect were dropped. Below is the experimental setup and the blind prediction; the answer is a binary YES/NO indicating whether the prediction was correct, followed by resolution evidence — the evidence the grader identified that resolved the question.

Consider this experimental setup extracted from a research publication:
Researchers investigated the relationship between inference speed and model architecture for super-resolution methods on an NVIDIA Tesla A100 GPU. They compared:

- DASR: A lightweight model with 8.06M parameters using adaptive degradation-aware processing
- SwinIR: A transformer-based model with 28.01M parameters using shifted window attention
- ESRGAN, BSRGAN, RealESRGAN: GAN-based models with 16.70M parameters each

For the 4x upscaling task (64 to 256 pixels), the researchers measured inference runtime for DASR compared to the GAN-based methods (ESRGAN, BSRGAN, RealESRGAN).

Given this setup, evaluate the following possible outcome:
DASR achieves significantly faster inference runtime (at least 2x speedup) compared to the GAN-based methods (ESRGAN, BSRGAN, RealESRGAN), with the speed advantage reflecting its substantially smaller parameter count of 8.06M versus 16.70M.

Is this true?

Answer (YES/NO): NO